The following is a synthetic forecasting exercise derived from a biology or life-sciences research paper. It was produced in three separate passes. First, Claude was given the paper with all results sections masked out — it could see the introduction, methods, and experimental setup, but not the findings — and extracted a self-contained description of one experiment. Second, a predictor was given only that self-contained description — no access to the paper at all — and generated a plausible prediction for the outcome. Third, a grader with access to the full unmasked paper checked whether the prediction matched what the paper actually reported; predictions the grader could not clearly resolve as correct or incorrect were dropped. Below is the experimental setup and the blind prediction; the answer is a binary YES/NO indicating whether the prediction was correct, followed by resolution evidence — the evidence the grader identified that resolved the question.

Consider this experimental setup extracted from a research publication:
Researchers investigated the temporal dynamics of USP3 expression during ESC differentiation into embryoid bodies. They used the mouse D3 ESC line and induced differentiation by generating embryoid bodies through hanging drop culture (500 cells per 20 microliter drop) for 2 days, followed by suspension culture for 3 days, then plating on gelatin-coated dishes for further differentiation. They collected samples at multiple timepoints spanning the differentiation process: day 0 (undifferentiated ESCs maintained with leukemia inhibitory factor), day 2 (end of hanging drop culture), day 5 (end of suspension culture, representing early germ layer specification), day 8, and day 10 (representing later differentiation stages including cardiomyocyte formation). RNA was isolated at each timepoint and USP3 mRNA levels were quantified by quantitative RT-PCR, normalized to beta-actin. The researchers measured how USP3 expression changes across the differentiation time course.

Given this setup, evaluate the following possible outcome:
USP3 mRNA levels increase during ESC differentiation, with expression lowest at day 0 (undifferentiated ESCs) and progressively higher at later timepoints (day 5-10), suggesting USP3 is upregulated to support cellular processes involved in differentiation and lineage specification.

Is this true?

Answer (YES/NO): NO